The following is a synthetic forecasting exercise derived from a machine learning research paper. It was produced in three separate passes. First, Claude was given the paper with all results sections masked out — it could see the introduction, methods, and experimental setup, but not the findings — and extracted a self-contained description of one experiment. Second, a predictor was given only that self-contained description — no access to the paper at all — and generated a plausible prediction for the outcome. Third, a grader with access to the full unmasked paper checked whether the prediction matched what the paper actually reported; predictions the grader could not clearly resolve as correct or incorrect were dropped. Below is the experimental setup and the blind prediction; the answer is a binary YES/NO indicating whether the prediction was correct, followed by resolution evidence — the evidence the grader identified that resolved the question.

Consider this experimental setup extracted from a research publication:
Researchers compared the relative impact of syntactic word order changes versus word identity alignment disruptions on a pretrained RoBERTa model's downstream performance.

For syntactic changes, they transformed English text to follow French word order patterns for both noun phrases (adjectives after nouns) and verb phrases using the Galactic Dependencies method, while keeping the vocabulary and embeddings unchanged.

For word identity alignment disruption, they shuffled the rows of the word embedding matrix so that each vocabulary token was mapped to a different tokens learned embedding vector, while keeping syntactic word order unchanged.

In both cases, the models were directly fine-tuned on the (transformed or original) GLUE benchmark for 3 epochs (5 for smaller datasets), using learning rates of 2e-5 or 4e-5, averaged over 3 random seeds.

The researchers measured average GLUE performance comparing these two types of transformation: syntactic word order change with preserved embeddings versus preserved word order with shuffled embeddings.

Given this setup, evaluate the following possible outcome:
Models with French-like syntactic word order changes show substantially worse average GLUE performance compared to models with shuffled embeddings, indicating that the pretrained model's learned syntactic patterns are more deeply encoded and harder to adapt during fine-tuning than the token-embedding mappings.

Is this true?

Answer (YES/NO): NO